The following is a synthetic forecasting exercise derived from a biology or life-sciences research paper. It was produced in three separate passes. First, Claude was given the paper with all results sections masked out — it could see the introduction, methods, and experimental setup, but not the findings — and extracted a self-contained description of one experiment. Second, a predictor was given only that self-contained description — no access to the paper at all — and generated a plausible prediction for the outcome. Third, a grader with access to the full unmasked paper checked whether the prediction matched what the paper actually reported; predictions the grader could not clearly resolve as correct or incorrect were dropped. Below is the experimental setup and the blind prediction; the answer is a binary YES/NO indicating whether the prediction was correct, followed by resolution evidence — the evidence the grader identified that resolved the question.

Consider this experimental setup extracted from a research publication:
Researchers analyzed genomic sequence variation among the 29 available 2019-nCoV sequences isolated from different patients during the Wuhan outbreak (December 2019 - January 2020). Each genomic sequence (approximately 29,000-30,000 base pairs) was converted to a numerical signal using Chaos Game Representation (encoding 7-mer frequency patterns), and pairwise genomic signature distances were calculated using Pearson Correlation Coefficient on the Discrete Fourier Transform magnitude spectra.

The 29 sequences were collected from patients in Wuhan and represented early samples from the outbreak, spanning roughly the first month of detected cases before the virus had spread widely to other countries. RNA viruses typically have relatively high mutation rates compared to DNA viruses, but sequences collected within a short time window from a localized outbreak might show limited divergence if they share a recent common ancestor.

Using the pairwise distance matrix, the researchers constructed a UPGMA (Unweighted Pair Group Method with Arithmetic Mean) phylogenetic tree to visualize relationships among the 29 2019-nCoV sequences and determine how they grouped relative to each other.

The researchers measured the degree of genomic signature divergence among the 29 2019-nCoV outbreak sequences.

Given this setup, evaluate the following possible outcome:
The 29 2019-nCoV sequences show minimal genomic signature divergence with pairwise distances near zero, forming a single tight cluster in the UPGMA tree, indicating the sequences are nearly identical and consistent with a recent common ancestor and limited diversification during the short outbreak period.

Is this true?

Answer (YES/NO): YES